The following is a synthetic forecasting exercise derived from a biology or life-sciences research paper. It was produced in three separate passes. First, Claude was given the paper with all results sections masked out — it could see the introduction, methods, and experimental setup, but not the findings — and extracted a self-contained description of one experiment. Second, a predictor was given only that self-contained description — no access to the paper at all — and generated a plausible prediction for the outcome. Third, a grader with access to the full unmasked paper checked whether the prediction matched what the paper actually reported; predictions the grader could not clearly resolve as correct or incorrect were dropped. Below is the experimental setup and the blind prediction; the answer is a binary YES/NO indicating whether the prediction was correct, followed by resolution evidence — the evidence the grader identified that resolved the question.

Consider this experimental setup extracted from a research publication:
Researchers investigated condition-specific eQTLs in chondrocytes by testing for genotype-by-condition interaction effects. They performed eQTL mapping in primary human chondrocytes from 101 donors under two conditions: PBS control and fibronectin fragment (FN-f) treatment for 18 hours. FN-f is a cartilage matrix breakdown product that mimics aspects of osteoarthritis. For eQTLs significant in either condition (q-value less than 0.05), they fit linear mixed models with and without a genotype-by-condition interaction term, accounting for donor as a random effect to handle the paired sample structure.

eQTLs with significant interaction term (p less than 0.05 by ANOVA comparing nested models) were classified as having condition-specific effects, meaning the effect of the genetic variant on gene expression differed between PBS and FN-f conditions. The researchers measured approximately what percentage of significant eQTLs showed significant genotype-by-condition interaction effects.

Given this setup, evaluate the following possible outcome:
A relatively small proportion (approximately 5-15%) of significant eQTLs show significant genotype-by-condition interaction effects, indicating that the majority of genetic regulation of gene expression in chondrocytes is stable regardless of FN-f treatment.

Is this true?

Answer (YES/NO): NO